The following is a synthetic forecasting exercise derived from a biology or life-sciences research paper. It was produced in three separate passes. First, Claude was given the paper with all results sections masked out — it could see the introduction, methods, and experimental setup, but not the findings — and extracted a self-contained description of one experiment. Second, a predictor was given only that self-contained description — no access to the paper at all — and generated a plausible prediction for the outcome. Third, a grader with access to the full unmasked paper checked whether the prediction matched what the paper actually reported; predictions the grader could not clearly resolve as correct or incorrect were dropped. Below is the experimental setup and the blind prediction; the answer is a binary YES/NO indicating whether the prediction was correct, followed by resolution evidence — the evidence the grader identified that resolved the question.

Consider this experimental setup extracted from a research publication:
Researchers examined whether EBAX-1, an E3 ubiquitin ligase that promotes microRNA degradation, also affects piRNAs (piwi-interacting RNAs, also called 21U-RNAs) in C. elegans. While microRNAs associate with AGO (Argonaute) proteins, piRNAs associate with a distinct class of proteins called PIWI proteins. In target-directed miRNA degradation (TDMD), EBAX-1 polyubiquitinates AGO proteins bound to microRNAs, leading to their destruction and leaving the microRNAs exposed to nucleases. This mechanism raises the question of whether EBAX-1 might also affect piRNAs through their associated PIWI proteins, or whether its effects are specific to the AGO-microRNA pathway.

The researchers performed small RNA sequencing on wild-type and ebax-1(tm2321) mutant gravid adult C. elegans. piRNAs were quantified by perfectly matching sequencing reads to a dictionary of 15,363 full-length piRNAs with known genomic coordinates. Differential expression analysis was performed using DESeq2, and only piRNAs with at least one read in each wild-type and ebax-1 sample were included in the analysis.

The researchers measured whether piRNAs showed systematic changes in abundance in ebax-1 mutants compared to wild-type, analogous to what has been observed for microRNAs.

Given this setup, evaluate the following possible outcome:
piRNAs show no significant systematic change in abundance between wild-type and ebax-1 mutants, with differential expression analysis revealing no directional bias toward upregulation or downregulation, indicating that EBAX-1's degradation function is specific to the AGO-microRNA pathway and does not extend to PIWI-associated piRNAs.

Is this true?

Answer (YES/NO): YES